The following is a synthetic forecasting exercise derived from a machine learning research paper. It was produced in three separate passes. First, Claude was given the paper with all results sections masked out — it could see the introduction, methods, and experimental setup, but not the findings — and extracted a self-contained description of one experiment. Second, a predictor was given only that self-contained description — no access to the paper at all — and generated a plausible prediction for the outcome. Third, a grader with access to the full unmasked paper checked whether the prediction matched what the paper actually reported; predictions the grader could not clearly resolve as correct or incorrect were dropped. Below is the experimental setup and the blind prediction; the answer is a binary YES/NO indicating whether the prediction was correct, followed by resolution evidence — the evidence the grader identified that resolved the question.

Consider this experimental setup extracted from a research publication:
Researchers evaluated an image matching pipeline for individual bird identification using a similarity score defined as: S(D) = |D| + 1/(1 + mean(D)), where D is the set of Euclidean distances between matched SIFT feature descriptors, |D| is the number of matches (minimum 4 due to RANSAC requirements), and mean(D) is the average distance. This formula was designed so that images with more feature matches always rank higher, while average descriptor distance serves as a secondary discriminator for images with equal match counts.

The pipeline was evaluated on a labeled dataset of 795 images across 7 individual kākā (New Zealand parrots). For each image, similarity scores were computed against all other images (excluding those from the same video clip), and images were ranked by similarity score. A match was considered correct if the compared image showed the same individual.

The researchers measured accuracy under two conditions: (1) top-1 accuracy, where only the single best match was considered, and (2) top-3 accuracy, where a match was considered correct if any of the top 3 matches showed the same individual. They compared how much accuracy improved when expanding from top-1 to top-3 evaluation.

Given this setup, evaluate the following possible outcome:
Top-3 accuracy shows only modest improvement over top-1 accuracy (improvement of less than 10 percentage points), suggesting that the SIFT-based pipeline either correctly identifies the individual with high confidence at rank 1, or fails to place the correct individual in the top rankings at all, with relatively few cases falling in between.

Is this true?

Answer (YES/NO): NO